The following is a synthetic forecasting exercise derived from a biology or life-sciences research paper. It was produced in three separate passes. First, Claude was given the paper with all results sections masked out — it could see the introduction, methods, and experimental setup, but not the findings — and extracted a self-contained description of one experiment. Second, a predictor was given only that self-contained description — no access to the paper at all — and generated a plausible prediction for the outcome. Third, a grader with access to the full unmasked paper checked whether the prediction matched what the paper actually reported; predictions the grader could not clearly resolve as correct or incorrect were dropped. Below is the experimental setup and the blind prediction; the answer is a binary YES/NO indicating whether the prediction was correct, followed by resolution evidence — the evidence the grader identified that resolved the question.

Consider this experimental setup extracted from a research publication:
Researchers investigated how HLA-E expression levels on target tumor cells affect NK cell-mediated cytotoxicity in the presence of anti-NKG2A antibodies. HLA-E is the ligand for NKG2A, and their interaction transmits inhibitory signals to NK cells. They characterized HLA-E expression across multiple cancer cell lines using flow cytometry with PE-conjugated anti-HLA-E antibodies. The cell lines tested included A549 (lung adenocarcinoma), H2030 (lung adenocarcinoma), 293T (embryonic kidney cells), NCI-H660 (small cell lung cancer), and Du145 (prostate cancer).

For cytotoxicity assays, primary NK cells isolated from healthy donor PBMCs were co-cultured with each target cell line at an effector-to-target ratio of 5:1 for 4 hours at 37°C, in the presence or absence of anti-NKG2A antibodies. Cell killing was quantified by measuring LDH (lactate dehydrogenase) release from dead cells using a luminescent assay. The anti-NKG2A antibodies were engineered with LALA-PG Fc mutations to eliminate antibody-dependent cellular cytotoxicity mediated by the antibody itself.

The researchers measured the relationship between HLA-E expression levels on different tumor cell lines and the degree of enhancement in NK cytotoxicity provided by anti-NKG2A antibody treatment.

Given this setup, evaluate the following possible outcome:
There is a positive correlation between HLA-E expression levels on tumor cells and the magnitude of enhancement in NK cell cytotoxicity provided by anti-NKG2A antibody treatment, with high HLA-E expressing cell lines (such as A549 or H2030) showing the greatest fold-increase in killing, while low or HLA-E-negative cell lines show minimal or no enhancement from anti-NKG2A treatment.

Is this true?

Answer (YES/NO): YES